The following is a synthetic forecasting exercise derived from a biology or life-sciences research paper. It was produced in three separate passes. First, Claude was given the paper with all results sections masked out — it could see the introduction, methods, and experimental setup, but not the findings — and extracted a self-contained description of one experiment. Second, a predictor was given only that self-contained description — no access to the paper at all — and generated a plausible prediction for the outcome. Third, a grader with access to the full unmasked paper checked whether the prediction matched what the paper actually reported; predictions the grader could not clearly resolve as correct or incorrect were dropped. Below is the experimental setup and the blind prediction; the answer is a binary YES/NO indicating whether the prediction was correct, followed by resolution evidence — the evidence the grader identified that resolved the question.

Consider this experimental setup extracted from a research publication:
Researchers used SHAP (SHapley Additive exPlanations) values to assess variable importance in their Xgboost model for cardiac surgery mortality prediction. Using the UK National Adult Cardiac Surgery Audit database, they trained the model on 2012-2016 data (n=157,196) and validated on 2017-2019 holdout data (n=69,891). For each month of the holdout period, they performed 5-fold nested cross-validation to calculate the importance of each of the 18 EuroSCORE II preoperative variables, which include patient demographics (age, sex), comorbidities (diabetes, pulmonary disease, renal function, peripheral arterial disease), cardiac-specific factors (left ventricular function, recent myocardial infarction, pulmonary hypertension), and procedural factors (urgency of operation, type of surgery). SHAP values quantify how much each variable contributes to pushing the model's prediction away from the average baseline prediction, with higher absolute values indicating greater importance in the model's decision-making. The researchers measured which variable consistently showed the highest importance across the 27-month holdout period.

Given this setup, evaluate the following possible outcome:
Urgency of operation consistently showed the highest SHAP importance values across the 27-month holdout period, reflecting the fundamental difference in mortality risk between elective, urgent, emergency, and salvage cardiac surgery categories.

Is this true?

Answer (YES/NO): NO